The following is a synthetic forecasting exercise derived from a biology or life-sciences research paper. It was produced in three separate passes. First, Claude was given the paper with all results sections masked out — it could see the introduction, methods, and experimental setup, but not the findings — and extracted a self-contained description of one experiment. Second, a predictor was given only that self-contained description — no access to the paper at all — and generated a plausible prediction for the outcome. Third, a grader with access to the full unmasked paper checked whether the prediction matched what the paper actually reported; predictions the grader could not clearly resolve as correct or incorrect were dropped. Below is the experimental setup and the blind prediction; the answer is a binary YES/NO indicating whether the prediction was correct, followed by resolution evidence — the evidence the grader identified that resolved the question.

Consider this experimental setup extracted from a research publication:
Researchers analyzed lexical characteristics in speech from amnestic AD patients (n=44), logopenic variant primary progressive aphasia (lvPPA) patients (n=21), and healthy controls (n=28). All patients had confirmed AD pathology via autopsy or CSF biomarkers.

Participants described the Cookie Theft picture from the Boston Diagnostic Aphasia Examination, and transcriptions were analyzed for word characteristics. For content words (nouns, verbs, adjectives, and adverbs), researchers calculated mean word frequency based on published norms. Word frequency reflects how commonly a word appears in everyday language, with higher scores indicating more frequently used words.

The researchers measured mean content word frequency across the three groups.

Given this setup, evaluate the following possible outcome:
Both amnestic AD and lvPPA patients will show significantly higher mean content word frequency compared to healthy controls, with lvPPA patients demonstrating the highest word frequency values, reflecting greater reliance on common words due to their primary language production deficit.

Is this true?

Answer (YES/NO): NO